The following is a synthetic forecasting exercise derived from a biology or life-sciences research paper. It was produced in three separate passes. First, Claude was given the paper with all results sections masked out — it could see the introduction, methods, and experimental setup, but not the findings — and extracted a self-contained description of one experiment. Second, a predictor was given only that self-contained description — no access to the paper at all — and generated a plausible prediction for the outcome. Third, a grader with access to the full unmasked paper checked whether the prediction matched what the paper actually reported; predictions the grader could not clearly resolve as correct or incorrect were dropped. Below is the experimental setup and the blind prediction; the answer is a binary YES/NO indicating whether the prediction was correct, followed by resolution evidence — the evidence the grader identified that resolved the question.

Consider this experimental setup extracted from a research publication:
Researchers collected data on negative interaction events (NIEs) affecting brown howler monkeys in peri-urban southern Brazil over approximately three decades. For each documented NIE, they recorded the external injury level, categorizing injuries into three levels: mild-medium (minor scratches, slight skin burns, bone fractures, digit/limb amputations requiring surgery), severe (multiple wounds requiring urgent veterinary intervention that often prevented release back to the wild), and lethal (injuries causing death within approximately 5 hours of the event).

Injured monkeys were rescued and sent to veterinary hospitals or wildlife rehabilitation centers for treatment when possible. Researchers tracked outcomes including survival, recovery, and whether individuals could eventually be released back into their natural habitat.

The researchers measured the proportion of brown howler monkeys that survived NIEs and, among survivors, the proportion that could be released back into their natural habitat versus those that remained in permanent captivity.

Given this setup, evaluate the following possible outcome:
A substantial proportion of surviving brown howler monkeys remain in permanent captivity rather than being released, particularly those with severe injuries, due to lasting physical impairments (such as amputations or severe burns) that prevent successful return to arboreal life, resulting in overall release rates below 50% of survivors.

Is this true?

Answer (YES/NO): YES